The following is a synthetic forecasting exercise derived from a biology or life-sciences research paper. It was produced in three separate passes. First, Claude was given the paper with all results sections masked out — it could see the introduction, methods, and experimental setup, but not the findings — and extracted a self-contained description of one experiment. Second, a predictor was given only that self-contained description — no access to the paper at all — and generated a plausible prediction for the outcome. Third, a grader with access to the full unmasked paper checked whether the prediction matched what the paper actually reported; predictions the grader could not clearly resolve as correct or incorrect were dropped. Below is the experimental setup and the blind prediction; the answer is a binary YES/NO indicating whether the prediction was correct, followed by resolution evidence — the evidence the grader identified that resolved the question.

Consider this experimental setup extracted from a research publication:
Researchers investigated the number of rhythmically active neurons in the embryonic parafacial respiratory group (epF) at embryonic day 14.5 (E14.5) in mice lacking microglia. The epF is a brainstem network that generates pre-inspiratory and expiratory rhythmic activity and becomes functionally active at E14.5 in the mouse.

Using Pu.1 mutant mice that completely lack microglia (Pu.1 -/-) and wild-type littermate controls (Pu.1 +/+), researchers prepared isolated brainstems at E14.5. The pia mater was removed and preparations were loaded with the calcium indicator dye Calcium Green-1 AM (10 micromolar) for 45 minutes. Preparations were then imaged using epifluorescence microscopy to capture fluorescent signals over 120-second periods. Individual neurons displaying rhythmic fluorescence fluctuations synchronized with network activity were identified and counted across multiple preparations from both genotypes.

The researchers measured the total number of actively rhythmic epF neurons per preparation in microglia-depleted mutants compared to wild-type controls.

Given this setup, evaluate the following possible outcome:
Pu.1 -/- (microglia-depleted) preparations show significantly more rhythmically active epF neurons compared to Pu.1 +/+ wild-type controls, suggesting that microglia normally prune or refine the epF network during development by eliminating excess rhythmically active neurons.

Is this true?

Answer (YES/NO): NO